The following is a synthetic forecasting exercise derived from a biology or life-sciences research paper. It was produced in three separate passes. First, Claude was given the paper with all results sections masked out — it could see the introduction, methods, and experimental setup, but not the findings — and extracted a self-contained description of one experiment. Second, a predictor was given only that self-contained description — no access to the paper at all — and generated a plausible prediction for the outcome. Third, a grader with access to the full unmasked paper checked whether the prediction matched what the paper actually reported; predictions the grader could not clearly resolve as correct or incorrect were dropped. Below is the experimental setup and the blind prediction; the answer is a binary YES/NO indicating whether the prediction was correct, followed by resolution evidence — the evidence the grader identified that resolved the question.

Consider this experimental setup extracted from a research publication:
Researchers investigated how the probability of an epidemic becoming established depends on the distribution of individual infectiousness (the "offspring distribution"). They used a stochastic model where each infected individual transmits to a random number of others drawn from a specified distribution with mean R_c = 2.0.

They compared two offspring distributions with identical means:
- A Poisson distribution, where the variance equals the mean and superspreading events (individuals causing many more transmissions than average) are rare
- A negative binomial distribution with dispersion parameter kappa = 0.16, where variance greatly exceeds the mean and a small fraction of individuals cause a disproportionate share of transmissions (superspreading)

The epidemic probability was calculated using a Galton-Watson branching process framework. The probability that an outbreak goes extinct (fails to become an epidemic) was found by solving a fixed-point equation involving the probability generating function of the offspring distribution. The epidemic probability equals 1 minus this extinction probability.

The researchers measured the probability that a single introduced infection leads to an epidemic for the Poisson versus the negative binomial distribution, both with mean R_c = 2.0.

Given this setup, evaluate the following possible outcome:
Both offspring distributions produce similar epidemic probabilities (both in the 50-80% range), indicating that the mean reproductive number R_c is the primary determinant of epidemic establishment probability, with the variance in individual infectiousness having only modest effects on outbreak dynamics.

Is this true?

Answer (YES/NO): NO